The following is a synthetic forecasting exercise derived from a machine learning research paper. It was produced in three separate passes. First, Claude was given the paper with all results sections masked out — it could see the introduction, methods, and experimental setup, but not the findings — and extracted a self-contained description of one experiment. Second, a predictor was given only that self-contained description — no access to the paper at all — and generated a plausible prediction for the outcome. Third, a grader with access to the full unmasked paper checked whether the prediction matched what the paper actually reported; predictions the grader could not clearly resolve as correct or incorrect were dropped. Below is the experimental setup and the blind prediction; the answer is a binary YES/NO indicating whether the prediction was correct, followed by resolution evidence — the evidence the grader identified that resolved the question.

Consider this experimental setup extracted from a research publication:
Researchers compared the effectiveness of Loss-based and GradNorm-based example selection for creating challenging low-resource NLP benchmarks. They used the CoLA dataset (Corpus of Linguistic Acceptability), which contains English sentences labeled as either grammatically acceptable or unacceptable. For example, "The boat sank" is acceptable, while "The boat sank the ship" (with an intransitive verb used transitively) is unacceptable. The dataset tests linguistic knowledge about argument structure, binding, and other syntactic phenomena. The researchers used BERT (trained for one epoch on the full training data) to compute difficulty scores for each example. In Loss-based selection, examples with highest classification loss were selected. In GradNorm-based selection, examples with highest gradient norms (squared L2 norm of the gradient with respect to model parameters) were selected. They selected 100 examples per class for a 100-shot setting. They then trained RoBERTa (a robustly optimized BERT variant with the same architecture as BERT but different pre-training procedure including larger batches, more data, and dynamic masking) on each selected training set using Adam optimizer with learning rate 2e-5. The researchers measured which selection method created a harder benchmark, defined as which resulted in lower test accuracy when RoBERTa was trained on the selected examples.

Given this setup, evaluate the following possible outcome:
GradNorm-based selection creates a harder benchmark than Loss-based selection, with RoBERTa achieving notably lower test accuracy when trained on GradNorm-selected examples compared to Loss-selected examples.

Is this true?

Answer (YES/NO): NO